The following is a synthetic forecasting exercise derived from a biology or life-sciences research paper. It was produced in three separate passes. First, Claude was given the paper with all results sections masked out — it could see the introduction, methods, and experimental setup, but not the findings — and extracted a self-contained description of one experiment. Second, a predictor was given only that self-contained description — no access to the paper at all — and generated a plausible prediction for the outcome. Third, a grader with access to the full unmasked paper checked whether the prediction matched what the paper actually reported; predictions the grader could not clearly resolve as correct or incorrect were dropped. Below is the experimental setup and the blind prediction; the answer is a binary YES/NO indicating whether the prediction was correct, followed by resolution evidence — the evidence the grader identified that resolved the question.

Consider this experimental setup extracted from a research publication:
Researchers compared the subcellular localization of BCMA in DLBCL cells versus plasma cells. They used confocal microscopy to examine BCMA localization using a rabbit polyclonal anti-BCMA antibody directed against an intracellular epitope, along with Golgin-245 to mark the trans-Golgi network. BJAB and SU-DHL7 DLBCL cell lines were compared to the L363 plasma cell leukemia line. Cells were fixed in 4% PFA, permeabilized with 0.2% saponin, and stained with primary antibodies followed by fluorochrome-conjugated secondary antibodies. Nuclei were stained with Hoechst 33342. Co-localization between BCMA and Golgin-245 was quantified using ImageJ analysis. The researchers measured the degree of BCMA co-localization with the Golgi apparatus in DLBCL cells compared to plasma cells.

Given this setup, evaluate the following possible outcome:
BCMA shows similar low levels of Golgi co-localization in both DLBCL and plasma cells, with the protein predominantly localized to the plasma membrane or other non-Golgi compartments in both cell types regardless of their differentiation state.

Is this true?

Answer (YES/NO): NO